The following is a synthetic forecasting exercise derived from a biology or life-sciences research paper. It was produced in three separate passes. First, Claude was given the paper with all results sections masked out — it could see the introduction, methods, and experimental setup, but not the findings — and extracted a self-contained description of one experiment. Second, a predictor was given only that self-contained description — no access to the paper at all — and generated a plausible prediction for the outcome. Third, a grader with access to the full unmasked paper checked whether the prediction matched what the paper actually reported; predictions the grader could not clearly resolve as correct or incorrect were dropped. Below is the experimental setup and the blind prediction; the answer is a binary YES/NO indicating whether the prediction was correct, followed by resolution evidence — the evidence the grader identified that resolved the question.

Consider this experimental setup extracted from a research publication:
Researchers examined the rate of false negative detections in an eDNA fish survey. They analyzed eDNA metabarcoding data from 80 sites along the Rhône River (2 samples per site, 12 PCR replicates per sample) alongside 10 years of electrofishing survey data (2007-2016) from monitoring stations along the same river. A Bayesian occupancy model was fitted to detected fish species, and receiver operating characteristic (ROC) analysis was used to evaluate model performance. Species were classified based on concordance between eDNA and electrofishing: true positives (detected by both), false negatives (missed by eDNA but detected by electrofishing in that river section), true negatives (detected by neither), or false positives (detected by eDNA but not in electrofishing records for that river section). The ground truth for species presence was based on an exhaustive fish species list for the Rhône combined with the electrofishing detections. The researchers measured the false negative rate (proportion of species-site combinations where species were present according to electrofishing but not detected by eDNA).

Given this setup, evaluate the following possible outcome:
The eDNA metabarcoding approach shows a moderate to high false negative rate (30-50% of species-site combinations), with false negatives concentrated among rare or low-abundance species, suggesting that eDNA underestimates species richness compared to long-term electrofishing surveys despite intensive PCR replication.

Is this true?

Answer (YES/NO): NO